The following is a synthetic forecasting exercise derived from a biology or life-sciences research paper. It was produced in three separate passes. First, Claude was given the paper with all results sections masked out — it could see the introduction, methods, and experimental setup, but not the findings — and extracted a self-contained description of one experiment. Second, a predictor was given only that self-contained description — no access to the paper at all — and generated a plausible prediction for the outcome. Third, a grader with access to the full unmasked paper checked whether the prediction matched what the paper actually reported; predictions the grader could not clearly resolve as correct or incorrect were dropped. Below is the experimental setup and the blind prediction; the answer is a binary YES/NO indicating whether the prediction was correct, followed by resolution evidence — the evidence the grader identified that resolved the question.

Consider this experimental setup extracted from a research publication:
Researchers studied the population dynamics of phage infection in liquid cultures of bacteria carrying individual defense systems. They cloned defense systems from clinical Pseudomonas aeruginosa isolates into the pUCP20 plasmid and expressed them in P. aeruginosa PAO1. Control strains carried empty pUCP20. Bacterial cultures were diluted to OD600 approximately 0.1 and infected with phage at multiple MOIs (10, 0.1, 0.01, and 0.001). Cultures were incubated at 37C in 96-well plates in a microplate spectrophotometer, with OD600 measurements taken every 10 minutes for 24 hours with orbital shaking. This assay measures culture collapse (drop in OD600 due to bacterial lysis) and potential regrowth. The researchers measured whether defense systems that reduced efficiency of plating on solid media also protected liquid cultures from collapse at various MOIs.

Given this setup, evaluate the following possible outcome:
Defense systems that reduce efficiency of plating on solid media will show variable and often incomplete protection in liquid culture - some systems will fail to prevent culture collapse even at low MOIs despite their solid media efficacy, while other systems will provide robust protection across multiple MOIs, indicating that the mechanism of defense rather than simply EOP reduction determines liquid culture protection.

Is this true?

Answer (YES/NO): NO